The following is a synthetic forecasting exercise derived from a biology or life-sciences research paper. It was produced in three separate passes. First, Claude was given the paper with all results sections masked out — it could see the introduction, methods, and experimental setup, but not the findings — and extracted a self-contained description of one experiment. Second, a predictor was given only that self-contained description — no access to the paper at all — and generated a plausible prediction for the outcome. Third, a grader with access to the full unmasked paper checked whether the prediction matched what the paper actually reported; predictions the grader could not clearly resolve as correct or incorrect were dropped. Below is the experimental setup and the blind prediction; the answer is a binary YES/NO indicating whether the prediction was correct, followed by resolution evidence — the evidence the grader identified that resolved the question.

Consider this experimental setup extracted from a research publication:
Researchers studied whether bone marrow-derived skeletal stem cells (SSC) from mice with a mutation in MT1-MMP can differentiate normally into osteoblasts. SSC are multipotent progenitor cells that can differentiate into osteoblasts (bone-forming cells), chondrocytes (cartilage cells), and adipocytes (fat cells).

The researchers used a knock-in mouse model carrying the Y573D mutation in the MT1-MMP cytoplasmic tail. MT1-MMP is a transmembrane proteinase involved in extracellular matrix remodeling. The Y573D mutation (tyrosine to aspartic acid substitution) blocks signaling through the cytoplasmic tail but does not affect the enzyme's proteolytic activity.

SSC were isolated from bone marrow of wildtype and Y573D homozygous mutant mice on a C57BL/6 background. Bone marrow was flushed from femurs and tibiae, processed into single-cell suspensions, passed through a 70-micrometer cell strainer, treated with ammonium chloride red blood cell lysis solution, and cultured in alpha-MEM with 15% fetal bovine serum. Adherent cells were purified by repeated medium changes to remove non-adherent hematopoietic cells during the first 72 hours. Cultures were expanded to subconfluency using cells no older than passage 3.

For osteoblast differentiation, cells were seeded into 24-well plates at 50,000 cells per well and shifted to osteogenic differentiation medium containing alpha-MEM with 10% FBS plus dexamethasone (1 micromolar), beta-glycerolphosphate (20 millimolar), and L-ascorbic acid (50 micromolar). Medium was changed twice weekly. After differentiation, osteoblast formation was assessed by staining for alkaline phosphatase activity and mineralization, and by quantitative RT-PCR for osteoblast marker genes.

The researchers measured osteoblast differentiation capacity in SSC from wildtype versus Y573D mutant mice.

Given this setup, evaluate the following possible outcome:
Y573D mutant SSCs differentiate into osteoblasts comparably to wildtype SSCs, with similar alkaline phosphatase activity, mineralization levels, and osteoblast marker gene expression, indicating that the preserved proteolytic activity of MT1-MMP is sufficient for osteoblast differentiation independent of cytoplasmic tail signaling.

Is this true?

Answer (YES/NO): NO